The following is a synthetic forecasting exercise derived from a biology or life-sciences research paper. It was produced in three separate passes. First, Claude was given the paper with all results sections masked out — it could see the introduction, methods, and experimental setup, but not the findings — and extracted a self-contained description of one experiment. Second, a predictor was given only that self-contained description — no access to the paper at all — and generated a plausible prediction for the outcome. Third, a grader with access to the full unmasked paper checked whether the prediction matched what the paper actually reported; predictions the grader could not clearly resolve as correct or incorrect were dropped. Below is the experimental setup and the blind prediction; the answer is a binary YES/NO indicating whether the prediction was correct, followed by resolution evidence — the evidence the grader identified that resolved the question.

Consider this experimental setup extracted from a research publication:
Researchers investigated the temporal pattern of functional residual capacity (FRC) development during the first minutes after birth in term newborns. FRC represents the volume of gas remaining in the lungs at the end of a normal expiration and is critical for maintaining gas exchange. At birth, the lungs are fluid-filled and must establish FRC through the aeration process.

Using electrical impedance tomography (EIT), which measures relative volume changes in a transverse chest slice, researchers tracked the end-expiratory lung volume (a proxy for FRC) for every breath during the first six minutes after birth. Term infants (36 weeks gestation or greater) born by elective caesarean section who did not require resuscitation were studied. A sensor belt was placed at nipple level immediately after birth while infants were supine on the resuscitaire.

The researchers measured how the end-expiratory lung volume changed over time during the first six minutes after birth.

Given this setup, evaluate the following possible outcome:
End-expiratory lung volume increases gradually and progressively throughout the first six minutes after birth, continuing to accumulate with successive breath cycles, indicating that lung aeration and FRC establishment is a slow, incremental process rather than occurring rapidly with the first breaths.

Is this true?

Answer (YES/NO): NO